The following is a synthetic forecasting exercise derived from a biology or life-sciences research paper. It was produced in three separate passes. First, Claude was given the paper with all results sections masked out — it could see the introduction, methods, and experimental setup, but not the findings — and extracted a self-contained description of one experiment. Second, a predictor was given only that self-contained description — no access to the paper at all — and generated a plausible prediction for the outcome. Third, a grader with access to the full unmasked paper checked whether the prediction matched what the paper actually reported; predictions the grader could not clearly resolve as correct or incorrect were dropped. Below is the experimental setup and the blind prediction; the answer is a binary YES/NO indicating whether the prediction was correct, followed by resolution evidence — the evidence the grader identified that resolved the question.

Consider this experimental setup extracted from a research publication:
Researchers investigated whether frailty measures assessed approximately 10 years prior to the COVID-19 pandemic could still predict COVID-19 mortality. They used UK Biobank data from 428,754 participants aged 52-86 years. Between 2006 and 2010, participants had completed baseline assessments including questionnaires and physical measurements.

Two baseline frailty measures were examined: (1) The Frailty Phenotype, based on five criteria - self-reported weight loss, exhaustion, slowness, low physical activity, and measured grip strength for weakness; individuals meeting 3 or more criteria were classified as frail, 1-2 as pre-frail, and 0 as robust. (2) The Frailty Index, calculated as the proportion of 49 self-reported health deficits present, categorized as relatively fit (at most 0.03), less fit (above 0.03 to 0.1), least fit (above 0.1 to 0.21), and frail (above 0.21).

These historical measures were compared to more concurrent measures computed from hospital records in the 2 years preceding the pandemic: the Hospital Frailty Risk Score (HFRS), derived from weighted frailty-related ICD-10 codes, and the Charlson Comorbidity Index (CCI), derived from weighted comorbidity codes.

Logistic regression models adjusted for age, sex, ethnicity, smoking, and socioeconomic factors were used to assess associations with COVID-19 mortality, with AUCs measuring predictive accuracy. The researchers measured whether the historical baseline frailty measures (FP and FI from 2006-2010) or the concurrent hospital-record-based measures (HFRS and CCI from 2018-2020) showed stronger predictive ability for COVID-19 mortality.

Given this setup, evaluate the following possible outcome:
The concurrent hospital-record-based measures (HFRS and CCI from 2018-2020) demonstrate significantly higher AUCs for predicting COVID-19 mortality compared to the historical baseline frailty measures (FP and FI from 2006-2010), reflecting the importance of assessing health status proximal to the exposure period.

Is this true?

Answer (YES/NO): YES